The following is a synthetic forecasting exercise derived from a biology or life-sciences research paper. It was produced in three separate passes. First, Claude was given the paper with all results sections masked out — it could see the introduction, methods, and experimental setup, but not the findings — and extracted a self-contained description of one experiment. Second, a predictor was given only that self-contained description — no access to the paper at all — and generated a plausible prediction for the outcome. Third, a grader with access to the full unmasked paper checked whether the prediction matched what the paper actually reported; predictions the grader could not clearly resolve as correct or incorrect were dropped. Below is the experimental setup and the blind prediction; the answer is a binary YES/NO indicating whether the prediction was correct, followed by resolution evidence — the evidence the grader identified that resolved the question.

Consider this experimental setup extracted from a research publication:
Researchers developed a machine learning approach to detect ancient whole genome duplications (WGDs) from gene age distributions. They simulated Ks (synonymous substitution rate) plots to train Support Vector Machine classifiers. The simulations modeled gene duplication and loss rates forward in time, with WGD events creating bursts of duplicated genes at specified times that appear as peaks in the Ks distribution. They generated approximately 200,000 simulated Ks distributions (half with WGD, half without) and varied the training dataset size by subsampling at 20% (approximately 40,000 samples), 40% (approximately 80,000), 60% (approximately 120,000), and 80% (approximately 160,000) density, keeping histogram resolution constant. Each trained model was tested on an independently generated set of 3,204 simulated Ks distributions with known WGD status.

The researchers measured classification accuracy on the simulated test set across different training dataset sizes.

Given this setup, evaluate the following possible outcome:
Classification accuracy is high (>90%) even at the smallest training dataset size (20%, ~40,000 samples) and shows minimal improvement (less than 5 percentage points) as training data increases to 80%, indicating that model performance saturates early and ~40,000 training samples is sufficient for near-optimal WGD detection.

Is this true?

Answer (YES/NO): NO